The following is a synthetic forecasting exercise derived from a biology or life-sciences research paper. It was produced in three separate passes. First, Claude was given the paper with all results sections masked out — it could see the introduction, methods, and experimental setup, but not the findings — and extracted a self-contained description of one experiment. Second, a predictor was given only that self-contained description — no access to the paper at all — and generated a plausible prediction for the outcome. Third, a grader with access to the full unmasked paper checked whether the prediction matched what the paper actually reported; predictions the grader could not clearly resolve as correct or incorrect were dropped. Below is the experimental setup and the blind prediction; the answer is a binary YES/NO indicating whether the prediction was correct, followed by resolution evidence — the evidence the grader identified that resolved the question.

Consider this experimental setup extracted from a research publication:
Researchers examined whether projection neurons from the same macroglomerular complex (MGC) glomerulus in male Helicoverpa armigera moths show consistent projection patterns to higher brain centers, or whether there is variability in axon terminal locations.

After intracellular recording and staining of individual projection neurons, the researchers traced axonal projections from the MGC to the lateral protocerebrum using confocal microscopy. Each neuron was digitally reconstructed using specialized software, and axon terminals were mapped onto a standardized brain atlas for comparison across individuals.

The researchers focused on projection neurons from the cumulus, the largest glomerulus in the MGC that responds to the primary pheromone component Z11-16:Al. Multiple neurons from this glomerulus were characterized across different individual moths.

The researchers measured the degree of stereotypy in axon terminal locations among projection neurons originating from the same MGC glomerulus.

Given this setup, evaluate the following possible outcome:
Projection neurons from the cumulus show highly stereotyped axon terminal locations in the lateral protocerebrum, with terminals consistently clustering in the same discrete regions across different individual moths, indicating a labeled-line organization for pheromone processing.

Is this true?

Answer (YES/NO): YES